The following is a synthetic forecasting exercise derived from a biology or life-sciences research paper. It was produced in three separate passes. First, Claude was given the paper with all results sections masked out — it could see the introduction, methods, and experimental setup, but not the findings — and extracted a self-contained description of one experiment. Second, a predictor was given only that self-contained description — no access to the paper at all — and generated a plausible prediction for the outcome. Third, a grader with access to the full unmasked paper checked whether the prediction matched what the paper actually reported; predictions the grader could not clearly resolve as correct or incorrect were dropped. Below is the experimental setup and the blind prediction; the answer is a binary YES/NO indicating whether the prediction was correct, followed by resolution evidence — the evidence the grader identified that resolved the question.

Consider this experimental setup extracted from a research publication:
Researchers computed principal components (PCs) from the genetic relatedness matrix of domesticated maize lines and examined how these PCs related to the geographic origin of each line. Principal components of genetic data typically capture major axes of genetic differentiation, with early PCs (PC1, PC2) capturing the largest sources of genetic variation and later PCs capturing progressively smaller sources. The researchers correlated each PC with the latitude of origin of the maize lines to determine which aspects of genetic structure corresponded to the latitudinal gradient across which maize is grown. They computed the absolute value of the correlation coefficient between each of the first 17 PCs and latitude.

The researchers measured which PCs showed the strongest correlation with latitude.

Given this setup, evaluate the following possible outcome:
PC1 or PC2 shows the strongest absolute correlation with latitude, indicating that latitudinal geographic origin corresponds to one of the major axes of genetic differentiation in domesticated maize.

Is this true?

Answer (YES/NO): YES